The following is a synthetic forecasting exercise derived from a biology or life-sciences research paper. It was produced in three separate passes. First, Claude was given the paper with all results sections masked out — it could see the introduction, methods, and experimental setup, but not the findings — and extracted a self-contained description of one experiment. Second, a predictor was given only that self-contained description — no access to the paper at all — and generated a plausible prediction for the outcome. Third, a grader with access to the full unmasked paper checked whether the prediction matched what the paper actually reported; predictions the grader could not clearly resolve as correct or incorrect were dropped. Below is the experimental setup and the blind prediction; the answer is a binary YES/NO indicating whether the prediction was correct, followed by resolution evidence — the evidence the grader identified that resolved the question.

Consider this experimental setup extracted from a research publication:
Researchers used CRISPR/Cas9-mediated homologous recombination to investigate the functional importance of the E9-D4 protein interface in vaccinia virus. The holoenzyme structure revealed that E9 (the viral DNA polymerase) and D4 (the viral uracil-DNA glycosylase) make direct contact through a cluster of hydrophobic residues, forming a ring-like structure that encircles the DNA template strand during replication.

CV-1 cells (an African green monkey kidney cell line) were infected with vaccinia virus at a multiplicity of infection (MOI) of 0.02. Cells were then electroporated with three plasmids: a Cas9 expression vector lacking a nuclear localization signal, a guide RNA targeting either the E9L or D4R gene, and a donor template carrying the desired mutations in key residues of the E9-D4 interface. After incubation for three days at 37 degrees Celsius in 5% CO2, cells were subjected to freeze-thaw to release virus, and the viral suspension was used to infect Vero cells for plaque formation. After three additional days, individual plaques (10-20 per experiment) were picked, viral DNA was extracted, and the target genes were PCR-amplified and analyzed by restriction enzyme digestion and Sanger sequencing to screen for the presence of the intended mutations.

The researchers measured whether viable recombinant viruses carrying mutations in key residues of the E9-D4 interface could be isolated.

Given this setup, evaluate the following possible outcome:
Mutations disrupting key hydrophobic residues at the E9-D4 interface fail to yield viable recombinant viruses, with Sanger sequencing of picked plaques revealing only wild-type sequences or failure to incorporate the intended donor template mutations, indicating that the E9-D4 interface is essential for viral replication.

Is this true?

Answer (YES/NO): NO